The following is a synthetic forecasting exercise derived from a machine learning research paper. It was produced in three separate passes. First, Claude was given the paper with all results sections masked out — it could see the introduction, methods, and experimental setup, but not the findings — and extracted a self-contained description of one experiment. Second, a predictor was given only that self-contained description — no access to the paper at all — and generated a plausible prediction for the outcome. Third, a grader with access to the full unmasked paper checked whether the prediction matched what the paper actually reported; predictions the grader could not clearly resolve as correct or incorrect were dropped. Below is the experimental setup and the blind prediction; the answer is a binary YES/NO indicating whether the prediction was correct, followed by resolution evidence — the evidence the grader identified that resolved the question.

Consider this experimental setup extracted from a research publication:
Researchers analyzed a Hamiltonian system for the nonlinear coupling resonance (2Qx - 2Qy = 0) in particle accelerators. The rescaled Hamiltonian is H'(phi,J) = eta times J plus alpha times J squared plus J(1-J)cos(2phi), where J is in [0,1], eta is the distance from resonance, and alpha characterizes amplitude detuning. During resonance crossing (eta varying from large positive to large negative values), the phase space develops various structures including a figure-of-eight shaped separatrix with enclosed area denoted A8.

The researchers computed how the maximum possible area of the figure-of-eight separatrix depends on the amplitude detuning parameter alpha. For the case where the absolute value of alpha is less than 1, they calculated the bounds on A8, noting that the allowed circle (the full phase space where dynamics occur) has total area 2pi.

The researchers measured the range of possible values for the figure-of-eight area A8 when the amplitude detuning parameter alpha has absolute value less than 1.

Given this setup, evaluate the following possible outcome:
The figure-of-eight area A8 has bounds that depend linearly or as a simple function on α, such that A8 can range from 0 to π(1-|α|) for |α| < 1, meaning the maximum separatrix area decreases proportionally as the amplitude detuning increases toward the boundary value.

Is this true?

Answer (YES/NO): NO